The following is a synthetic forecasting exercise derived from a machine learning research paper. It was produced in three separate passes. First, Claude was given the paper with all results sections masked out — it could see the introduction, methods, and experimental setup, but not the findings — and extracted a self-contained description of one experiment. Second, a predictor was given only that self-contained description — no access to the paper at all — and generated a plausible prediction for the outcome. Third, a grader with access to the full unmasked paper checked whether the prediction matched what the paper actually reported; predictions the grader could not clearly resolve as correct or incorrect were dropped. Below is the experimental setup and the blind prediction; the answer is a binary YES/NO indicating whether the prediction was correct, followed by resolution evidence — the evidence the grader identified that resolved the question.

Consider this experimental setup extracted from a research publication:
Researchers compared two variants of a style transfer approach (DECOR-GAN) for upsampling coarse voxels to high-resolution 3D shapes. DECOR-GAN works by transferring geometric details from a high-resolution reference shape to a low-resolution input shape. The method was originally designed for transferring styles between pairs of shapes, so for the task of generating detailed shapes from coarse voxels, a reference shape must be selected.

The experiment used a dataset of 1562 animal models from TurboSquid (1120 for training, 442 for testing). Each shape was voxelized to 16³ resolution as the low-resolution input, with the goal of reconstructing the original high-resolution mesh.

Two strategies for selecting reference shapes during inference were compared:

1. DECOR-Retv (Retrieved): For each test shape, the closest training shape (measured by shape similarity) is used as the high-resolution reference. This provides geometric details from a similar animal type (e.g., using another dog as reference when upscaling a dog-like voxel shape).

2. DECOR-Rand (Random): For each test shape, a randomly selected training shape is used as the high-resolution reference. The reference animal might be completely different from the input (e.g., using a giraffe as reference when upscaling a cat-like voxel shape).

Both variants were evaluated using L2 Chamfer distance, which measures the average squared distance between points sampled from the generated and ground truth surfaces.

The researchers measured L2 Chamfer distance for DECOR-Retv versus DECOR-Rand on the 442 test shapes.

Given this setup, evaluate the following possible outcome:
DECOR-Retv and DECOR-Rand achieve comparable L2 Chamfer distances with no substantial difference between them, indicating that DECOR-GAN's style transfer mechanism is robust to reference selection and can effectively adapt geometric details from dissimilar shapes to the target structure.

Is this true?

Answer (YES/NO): NO